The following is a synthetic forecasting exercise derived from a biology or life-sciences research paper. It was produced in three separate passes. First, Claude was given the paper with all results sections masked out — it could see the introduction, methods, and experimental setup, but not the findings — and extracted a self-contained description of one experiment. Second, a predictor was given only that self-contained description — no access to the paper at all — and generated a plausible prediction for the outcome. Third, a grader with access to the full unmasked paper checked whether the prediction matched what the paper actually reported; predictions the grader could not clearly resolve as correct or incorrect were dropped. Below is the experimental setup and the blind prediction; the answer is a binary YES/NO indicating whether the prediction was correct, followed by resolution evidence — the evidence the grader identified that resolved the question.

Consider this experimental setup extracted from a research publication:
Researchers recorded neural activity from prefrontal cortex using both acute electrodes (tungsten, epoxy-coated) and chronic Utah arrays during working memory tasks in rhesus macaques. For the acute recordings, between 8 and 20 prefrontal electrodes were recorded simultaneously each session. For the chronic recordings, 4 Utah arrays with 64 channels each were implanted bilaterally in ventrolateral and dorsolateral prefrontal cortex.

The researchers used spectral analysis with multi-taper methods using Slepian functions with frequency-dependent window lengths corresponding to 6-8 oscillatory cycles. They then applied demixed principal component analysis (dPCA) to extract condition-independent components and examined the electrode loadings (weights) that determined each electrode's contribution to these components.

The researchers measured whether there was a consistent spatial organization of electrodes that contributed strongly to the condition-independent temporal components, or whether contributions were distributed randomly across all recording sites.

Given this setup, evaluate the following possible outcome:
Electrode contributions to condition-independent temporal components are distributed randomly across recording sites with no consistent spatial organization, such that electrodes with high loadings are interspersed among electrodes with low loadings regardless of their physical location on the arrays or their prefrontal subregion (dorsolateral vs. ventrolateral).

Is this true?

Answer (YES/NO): NO